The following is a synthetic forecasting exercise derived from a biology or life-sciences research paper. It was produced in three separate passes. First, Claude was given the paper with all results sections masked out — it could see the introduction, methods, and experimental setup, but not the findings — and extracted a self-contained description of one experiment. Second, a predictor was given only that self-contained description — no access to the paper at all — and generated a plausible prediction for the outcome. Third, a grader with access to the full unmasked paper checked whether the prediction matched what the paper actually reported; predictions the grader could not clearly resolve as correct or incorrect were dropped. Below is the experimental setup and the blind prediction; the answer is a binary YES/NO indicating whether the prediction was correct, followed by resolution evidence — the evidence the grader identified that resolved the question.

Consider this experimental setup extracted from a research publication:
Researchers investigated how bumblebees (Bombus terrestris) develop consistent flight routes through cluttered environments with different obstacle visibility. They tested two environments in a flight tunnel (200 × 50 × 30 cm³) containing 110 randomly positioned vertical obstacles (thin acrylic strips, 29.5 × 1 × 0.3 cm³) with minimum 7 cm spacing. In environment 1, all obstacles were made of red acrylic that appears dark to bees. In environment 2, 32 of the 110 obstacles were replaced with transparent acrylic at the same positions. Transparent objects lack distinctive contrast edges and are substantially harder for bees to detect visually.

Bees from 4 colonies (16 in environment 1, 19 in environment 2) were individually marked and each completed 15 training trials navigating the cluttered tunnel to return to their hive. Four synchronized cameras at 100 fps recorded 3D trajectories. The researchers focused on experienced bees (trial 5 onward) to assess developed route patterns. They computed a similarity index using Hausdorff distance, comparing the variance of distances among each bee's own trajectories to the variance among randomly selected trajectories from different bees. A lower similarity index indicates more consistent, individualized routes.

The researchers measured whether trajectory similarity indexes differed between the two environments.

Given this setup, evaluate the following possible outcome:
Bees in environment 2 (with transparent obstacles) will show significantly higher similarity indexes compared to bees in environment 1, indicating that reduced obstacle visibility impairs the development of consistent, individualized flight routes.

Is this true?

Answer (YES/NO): NO